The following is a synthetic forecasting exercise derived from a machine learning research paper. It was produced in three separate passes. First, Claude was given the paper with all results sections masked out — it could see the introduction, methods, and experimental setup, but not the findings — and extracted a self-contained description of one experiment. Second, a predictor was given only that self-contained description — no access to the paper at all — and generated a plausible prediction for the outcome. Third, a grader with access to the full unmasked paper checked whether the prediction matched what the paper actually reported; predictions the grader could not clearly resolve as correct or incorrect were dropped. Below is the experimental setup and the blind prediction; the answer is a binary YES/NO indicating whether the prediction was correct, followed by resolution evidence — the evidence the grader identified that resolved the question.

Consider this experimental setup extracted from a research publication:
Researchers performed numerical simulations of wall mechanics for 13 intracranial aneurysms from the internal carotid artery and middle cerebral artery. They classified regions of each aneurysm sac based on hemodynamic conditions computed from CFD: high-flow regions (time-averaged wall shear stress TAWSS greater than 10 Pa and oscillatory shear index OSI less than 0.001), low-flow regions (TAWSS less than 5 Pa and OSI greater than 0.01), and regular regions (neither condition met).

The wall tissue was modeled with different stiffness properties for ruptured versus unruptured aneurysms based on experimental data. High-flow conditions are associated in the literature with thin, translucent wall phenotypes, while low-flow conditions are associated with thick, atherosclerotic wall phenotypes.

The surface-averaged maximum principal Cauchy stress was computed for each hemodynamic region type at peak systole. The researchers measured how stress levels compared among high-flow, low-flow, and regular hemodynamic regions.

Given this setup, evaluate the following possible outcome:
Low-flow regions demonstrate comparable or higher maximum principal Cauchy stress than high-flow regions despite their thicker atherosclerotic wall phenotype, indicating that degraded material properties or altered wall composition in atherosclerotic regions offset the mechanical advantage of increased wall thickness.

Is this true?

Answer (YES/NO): NO